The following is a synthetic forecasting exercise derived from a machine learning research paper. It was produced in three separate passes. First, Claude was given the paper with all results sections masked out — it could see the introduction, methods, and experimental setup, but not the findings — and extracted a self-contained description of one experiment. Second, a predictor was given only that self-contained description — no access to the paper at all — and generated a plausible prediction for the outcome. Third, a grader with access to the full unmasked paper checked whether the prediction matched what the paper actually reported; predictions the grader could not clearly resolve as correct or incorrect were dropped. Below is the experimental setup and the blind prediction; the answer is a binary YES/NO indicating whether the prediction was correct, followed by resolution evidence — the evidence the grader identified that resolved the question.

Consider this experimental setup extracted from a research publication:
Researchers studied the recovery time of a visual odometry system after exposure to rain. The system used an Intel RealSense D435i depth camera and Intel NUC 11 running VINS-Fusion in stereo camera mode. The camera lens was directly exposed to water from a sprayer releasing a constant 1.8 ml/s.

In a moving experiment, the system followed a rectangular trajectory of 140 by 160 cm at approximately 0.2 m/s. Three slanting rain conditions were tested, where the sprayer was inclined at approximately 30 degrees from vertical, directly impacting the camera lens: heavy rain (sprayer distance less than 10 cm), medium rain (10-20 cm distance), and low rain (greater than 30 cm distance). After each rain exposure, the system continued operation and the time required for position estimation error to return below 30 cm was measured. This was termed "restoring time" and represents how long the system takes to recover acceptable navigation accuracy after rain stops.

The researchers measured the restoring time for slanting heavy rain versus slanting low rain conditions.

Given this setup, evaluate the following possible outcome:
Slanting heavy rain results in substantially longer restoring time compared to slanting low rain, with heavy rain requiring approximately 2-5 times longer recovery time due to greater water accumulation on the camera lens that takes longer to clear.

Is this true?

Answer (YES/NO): YES